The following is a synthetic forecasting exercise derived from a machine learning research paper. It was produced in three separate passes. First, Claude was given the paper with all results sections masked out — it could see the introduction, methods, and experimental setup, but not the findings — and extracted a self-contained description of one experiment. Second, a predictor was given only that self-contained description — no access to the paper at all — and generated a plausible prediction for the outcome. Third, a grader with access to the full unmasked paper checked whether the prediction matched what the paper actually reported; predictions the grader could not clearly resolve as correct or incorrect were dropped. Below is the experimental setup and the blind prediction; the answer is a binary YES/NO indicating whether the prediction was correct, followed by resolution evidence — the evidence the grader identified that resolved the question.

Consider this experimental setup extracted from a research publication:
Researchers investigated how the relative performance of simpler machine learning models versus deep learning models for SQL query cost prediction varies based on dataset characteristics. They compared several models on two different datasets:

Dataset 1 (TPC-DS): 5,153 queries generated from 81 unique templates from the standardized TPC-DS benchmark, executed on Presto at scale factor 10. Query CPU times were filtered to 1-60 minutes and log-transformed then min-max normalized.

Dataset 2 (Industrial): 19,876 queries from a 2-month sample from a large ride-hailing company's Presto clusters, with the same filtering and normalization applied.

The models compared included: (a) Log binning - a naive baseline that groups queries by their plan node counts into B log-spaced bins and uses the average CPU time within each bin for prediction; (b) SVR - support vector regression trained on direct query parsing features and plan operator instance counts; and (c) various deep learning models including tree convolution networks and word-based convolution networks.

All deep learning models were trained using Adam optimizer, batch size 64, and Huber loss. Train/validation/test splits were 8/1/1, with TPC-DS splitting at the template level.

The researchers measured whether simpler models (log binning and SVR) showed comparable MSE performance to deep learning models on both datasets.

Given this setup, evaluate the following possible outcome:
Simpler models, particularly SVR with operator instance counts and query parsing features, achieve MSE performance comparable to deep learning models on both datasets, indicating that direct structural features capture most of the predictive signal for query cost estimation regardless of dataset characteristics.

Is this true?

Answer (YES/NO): NO